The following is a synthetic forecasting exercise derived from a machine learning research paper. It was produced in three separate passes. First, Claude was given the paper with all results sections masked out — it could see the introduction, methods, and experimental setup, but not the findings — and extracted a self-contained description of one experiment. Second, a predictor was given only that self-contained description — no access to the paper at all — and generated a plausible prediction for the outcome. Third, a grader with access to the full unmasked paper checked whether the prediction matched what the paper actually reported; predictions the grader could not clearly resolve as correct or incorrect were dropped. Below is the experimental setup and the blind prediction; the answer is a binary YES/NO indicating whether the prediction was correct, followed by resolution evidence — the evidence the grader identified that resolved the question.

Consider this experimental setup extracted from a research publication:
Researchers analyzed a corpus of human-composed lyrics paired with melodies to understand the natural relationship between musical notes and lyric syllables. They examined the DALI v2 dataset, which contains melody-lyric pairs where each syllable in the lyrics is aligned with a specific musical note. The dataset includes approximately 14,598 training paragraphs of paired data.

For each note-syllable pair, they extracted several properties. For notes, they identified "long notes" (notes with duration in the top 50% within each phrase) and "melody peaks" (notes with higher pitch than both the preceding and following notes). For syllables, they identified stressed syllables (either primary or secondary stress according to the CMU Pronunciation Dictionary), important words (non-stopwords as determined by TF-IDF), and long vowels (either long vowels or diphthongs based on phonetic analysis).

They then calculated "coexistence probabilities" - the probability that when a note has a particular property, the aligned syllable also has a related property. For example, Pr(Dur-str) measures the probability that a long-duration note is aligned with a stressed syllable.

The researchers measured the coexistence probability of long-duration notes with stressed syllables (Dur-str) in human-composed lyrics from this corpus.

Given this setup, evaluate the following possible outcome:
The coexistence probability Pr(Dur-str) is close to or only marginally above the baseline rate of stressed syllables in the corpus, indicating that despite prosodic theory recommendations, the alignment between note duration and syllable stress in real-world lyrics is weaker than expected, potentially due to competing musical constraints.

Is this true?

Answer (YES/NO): NO